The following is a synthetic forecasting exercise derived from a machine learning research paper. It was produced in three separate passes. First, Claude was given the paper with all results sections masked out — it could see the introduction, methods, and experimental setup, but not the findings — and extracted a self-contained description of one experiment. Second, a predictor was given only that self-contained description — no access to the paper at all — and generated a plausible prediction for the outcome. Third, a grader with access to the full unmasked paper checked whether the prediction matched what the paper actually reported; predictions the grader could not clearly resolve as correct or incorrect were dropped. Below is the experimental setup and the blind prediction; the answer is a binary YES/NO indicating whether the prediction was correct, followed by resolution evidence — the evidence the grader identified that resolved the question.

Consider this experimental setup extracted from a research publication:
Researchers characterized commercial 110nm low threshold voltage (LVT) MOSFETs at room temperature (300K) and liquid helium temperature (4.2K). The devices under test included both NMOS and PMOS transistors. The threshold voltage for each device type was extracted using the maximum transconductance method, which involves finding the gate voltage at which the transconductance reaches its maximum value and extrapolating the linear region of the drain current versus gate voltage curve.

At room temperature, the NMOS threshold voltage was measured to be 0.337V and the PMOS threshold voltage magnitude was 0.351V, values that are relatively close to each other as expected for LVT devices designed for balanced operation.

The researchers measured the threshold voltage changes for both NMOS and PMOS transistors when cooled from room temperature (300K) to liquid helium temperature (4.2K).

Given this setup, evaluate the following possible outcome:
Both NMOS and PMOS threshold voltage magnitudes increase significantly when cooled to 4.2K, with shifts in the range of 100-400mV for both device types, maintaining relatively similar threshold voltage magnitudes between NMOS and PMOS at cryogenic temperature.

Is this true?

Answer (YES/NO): NO